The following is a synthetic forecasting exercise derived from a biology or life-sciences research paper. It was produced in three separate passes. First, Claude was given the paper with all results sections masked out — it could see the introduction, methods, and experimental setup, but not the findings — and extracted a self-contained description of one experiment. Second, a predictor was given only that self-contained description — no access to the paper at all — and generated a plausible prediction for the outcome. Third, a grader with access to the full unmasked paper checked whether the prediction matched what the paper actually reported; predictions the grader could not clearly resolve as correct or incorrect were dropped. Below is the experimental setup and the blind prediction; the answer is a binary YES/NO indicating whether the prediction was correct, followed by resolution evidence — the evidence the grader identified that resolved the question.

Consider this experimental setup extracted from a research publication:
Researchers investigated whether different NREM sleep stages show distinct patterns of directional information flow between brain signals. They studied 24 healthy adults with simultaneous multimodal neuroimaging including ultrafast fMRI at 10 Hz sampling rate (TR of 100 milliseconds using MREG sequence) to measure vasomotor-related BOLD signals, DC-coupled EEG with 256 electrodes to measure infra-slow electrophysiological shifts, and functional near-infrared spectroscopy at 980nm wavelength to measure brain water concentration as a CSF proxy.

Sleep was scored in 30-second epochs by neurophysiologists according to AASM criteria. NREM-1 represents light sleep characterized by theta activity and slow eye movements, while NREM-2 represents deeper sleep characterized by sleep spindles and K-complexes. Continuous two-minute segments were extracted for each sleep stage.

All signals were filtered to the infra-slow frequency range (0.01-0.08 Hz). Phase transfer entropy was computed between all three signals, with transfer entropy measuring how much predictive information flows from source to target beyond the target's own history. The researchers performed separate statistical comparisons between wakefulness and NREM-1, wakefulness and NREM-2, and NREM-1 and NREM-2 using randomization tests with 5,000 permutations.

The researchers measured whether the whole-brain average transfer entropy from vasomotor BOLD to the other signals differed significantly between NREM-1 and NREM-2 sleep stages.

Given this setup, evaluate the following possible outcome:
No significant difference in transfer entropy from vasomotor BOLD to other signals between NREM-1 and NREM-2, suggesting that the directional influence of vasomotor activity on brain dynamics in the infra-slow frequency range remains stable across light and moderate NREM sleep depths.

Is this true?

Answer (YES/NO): YES